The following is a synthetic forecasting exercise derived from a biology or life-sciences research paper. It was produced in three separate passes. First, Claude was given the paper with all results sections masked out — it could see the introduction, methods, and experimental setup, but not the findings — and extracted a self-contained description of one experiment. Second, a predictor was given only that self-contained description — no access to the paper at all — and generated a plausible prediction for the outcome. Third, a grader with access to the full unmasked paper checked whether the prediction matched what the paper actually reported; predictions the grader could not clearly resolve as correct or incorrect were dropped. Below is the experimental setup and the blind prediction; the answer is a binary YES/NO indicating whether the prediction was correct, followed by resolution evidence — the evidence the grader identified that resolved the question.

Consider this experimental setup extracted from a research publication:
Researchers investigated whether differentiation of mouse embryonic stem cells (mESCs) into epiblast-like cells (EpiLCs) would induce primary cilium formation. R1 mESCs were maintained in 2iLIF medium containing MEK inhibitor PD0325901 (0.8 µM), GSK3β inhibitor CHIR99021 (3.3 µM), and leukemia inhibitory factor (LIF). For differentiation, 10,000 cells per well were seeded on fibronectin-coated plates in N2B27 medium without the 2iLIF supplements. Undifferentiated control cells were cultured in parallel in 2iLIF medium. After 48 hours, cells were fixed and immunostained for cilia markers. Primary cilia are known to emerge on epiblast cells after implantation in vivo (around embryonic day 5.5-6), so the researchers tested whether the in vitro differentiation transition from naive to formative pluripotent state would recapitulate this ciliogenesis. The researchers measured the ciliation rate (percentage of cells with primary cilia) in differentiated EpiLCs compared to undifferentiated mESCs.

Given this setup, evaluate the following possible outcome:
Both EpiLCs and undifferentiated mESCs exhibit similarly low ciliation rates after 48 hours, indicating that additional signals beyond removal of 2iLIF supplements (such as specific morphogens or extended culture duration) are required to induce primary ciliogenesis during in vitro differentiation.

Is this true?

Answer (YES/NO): YES